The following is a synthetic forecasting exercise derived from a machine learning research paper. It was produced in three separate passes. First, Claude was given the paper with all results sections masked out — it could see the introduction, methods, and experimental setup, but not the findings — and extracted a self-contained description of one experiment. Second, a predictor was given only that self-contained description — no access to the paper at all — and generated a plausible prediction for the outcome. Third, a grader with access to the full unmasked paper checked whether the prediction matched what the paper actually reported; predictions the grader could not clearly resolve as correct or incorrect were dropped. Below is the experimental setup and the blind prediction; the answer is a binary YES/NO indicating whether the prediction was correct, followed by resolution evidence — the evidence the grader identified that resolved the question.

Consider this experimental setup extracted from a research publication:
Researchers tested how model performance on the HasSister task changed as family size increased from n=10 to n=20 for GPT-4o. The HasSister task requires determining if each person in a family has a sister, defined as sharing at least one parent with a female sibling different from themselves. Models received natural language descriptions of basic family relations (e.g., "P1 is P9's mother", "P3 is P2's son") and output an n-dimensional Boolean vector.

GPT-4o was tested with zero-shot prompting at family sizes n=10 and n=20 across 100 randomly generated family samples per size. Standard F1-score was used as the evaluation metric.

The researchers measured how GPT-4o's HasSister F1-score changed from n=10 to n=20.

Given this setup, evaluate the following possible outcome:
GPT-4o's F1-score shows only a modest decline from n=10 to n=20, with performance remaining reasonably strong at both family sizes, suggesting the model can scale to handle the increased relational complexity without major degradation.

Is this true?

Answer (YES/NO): NO